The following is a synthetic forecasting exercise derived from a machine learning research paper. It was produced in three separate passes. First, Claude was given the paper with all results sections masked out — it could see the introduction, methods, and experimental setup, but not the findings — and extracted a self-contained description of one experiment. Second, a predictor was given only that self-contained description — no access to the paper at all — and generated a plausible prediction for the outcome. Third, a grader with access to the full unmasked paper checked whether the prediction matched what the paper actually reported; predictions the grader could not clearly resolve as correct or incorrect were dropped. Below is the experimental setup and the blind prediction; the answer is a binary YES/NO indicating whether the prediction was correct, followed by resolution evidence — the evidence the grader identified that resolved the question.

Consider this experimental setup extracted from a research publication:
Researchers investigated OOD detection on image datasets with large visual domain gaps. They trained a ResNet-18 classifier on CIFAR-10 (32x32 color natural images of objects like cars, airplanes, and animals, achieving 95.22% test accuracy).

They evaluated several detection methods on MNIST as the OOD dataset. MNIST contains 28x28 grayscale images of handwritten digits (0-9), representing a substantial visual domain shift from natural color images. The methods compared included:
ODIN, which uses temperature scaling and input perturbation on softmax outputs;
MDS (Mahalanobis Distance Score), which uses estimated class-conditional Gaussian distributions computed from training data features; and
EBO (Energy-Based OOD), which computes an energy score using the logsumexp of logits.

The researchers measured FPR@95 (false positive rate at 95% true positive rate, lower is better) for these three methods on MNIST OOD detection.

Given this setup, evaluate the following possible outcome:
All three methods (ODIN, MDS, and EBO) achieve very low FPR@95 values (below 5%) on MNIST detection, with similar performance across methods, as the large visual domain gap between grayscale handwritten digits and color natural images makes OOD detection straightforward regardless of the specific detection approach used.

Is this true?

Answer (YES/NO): NO